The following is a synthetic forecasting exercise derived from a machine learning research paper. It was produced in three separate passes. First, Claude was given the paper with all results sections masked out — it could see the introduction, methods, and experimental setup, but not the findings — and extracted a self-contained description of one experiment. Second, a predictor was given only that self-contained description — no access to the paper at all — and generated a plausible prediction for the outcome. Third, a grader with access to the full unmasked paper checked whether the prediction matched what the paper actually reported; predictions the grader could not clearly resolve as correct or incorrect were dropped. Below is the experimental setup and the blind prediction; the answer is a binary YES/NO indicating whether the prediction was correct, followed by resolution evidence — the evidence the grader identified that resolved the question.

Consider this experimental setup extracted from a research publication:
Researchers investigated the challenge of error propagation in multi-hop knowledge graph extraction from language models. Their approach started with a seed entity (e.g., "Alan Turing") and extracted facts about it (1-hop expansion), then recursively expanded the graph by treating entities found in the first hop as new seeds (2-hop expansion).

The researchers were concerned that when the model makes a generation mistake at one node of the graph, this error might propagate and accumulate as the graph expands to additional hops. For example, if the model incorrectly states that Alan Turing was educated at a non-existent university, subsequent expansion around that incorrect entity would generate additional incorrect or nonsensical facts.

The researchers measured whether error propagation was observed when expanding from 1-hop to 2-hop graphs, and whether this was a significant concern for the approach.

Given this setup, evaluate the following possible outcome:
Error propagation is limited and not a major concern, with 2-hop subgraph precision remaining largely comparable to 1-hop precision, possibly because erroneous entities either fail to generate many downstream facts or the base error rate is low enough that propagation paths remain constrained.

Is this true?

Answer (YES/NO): YES